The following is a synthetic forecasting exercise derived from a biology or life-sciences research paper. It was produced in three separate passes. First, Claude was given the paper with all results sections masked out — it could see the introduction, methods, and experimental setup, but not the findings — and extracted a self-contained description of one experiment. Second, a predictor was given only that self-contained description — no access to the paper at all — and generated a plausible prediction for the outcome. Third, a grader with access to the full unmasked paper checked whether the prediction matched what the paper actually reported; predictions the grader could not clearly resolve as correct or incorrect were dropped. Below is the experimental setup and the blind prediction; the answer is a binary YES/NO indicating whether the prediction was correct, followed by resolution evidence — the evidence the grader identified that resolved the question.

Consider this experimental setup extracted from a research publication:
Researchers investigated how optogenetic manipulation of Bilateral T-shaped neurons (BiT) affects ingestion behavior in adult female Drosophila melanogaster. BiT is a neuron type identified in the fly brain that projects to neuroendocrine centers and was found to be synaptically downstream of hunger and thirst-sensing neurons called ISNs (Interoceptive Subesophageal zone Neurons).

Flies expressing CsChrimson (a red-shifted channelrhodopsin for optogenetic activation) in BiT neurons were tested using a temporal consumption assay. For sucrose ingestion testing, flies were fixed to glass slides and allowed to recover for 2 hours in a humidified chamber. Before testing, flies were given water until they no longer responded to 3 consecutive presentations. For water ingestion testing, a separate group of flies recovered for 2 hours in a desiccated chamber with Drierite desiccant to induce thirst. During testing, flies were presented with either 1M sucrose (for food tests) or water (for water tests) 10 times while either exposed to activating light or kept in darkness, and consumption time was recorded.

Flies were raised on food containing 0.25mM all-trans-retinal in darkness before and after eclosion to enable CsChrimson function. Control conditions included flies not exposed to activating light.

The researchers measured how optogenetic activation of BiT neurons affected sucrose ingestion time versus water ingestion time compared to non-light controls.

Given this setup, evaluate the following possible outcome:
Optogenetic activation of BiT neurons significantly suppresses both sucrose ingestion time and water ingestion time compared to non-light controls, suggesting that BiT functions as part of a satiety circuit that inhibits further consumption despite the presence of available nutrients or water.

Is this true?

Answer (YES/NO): NO